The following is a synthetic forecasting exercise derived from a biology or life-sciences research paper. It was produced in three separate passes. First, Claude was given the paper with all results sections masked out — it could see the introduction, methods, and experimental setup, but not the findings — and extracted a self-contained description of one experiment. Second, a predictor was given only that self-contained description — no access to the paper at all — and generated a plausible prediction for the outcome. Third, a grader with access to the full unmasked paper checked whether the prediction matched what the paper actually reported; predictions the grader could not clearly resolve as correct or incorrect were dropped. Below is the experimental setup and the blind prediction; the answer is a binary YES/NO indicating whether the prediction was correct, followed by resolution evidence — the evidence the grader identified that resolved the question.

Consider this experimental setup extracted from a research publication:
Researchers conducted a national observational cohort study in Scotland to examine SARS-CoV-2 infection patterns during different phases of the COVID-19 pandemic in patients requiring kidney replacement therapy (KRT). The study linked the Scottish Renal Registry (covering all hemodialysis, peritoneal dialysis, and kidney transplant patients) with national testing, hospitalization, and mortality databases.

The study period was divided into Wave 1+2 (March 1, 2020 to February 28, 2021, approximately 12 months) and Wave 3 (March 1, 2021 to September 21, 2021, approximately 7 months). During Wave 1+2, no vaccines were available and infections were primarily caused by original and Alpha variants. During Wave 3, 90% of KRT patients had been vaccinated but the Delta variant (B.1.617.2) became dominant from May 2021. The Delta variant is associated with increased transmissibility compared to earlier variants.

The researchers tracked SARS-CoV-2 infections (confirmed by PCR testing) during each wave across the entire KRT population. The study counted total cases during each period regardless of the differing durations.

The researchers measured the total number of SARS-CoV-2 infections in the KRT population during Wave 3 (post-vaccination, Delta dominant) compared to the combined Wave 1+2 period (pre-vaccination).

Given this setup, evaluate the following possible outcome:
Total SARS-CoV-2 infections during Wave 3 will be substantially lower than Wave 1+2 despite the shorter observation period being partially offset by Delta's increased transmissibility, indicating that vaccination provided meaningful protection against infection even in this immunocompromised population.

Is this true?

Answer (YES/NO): NO